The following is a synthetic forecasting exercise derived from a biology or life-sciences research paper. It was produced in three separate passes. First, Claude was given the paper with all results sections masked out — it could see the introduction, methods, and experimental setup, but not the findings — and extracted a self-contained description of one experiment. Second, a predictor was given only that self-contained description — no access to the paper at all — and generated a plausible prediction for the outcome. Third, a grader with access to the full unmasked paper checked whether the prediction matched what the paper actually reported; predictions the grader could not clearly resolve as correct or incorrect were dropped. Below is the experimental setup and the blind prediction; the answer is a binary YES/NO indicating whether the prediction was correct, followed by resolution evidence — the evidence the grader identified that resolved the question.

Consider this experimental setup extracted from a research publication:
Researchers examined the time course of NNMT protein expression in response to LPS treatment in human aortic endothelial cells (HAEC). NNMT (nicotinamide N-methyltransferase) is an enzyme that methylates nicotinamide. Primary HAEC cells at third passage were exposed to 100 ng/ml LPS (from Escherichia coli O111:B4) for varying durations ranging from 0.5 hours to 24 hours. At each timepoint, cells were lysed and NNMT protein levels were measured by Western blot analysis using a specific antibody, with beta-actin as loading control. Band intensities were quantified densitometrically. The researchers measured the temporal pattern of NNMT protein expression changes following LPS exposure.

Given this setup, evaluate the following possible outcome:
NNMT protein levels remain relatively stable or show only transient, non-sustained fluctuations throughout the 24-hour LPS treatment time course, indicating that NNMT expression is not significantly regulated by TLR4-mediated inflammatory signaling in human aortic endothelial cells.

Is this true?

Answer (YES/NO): NO